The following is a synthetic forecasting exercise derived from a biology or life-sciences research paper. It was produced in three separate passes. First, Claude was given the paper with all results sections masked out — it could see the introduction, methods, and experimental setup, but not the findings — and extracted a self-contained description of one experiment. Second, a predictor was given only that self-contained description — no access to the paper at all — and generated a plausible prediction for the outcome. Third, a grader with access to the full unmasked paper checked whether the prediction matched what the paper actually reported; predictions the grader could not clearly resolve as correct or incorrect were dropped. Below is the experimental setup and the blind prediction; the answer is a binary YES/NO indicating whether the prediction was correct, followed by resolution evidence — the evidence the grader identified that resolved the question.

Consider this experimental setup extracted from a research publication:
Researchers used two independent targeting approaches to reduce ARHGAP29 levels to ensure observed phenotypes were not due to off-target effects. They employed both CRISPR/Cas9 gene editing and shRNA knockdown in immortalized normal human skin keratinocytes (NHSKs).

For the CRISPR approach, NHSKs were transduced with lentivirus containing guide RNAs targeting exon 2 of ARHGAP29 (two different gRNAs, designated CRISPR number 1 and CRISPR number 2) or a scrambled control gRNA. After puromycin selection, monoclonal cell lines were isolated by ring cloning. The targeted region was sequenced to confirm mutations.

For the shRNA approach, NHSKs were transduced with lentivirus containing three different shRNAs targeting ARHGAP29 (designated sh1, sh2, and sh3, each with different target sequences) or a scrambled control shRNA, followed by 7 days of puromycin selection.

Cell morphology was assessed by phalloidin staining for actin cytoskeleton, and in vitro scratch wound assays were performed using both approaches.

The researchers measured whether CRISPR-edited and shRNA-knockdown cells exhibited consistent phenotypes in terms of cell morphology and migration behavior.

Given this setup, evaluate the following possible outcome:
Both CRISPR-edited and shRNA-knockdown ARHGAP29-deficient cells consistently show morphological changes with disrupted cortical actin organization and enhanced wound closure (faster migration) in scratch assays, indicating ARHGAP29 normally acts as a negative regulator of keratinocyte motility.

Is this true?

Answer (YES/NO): NO